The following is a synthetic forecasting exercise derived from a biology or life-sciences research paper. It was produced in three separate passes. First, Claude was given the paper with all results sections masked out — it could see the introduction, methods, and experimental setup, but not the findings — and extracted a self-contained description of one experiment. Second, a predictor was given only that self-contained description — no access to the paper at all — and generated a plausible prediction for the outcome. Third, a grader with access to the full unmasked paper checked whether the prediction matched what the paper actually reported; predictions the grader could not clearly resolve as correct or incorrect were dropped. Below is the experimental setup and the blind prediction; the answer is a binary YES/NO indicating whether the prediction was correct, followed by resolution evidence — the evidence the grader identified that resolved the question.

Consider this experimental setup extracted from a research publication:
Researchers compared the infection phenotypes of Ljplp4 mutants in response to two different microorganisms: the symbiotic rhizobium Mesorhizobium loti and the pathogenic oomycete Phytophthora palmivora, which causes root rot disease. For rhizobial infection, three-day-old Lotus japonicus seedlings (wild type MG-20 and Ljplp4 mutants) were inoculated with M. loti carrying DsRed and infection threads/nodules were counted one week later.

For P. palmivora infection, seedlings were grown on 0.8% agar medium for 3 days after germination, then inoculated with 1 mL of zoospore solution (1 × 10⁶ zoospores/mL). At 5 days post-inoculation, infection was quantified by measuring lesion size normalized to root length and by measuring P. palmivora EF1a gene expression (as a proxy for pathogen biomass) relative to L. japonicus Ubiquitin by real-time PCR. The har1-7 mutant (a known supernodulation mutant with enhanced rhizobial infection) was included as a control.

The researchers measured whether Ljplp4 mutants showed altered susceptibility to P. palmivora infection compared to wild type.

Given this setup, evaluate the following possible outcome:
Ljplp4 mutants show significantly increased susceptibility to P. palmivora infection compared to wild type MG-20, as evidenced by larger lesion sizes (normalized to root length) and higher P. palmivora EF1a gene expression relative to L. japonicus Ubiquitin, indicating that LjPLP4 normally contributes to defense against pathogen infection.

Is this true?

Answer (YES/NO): NO